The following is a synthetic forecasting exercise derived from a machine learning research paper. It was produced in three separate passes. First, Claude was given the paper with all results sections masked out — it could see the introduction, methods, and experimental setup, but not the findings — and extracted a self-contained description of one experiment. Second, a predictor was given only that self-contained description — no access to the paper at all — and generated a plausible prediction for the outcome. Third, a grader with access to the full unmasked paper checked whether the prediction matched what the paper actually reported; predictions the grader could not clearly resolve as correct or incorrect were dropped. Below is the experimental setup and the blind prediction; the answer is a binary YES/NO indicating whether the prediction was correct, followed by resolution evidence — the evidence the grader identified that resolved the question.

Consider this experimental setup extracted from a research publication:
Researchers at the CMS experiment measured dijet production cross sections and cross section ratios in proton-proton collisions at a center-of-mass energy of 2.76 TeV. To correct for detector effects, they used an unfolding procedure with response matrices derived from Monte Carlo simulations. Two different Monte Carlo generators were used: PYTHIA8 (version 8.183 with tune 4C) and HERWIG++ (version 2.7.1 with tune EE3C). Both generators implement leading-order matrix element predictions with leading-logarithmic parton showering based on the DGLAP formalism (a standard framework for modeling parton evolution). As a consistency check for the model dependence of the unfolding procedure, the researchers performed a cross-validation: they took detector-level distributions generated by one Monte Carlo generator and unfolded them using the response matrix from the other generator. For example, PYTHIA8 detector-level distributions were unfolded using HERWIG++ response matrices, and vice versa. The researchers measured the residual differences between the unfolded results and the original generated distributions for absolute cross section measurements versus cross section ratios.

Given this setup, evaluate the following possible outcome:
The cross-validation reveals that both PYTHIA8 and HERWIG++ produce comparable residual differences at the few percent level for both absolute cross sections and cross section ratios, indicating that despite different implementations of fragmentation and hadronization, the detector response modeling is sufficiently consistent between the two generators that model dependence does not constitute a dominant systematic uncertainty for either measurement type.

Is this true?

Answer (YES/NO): NO